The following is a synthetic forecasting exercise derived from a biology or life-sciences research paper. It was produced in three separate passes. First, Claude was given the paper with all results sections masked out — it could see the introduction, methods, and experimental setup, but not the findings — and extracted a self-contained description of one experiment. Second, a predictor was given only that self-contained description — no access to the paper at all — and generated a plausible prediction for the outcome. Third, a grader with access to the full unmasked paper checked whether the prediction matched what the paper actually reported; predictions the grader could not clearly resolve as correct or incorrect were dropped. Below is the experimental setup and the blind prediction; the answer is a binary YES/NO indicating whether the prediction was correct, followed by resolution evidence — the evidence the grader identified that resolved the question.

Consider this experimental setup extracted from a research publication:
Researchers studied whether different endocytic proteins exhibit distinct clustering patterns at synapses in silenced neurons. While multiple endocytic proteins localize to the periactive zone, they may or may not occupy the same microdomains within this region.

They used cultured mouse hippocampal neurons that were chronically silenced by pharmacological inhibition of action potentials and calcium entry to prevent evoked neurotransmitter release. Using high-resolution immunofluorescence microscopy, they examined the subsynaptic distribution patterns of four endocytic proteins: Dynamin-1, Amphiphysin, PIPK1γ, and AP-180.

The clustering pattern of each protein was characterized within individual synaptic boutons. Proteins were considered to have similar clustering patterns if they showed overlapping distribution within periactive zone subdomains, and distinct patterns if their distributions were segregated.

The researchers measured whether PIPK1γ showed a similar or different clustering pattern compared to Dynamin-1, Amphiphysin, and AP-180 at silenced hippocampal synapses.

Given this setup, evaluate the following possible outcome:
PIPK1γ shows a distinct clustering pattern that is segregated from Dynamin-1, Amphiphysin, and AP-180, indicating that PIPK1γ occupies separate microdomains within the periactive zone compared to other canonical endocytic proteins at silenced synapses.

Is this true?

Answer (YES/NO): YES